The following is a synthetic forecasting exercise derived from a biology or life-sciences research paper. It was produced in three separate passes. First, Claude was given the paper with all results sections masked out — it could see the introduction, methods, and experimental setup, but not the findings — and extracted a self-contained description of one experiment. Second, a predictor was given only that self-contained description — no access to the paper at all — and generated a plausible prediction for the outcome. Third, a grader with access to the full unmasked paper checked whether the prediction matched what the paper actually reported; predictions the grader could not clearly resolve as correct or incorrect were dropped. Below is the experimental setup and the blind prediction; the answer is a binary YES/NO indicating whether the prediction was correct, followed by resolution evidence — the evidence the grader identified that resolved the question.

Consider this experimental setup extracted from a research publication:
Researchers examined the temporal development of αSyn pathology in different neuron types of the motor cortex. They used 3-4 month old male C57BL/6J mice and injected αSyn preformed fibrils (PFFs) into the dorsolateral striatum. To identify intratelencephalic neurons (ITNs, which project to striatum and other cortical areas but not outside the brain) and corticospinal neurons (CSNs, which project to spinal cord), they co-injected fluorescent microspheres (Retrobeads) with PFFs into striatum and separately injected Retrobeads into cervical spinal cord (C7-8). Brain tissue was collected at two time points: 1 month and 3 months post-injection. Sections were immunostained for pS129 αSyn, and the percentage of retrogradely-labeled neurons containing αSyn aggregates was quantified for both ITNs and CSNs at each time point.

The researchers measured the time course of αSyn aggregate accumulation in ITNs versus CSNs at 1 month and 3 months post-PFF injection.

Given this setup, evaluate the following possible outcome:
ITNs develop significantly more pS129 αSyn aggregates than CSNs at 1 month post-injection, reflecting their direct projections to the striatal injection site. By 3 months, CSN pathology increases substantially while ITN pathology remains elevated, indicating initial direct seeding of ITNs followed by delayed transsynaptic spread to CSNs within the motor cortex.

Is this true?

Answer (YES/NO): NO